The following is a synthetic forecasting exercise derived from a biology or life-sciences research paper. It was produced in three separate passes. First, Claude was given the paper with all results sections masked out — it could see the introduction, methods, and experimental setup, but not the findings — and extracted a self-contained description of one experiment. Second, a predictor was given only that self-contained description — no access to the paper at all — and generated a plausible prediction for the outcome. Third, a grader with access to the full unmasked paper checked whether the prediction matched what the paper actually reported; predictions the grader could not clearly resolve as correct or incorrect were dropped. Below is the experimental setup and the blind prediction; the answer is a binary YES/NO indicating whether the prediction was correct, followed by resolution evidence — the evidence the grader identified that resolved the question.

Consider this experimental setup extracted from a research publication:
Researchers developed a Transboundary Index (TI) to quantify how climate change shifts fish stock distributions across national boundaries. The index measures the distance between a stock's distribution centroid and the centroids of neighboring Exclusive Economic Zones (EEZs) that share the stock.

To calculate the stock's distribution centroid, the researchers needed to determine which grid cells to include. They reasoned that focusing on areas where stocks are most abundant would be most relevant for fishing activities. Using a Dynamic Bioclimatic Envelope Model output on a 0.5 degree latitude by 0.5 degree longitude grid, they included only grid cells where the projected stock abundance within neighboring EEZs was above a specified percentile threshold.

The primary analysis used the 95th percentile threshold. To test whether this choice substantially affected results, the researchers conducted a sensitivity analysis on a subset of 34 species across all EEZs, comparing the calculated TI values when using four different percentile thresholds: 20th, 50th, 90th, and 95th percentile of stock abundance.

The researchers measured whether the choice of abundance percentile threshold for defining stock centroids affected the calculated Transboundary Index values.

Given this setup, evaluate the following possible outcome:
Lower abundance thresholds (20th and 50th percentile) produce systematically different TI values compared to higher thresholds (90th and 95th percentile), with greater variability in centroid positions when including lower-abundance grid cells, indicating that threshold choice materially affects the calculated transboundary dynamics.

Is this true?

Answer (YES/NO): NO